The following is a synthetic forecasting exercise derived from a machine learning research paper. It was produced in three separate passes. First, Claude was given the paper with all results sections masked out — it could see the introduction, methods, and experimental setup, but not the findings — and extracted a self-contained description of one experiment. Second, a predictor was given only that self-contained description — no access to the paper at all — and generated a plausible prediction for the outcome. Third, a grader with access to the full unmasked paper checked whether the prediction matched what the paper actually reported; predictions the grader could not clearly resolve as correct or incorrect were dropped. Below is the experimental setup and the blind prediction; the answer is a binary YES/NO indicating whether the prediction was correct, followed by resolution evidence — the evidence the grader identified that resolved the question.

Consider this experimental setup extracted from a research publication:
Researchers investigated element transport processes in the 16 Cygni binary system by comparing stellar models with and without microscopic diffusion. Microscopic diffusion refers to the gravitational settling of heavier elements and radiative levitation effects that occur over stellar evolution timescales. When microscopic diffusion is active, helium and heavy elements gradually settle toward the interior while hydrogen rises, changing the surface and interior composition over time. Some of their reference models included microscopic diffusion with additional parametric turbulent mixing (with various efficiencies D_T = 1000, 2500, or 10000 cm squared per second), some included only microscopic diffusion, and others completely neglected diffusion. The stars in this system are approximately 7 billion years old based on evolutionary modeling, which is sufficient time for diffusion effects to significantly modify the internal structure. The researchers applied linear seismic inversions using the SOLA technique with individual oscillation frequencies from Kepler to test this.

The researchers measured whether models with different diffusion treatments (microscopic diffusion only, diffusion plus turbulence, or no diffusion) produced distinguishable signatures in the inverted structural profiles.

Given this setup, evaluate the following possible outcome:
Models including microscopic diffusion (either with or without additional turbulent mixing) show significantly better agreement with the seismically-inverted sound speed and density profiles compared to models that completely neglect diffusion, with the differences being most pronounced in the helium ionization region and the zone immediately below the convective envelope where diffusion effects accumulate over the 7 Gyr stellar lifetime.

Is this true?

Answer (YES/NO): NO